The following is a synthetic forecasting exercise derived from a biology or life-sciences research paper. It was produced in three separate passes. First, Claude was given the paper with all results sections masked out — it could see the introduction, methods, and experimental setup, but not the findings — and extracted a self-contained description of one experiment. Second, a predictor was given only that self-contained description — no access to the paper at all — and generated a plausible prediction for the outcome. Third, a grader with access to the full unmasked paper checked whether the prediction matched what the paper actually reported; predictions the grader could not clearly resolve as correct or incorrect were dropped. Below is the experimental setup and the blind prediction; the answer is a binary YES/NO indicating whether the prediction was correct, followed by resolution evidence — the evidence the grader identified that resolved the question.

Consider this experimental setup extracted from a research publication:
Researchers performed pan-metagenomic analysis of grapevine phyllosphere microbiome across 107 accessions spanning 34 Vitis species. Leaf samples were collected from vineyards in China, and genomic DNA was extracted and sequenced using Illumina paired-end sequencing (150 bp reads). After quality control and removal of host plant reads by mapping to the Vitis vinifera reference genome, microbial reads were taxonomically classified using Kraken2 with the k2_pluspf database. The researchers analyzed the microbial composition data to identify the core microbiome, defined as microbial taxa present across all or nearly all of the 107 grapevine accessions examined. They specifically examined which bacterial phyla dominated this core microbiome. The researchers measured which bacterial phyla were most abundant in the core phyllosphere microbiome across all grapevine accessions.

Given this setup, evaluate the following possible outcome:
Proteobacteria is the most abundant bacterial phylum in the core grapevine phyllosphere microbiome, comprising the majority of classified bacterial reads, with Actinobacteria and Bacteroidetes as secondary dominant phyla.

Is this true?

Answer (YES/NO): NO